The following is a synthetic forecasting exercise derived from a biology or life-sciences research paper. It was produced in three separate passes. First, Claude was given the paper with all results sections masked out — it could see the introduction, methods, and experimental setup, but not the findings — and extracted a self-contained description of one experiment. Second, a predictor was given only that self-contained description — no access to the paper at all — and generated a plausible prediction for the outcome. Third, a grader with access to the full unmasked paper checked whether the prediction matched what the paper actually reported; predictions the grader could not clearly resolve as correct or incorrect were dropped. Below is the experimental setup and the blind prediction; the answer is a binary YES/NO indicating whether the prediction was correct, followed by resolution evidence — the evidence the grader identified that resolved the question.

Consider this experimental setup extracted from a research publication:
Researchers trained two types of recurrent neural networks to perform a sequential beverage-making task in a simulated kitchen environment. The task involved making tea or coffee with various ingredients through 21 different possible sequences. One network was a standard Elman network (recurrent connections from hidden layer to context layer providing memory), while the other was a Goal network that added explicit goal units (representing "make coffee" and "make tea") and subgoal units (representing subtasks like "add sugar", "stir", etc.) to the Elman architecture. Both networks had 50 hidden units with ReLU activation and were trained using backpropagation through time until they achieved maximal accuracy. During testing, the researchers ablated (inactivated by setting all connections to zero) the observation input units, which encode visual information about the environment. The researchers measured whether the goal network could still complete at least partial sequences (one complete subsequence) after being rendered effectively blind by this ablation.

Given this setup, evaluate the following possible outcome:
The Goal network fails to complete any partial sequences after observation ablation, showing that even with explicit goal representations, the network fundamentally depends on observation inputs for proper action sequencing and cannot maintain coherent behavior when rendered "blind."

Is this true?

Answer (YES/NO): NO